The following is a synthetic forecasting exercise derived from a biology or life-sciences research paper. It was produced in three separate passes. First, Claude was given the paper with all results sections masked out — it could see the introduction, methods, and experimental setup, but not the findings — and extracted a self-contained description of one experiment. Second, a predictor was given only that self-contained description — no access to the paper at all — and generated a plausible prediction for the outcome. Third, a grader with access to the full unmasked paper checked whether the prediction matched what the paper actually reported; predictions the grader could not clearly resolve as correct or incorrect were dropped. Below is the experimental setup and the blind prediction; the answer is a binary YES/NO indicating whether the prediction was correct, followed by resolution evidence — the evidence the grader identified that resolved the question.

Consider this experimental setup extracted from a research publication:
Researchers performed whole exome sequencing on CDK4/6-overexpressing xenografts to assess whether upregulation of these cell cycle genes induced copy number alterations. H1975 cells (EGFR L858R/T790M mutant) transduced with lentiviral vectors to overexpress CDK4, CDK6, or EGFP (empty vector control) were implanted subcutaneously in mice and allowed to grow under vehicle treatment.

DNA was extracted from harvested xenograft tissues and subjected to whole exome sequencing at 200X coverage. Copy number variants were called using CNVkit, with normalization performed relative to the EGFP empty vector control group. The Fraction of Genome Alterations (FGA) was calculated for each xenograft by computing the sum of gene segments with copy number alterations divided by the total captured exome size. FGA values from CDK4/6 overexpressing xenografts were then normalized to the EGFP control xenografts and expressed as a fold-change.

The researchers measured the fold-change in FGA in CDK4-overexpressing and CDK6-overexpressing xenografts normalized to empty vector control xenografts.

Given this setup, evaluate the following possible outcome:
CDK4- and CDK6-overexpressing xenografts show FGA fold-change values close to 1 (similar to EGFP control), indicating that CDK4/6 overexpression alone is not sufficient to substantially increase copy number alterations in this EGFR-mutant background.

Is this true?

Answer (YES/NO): NO